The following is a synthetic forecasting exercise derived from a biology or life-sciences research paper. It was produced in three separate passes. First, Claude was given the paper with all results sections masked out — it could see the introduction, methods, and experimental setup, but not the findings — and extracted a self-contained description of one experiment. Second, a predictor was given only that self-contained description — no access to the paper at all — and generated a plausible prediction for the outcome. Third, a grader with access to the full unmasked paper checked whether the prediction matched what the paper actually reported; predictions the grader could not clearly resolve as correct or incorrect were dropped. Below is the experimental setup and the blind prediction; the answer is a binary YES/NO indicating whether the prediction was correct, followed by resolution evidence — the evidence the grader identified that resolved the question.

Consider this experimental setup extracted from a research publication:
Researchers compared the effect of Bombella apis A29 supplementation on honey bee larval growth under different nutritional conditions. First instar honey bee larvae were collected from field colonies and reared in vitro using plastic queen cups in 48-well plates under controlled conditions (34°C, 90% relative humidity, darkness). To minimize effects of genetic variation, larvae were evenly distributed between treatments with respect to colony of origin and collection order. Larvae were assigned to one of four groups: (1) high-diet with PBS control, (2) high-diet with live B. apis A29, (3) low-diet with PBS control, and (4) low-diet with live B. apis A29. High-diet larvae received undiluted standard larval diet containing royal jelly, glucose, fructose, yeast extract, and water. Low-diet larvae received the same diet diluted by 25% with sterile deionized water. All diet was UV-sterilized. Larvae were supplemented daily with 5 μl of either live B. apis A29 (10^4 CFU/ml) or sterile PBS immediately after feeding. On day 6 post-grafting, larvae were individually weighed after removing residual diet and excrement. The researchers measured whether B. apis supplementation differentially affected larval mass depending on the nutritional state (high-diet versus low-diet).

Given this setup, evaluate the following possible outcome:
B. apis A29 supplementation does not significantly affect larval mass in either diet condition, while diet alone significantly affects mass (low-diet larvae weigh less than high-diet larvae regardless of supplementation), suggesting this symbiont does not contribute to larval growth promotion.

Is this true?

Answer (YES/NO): NO